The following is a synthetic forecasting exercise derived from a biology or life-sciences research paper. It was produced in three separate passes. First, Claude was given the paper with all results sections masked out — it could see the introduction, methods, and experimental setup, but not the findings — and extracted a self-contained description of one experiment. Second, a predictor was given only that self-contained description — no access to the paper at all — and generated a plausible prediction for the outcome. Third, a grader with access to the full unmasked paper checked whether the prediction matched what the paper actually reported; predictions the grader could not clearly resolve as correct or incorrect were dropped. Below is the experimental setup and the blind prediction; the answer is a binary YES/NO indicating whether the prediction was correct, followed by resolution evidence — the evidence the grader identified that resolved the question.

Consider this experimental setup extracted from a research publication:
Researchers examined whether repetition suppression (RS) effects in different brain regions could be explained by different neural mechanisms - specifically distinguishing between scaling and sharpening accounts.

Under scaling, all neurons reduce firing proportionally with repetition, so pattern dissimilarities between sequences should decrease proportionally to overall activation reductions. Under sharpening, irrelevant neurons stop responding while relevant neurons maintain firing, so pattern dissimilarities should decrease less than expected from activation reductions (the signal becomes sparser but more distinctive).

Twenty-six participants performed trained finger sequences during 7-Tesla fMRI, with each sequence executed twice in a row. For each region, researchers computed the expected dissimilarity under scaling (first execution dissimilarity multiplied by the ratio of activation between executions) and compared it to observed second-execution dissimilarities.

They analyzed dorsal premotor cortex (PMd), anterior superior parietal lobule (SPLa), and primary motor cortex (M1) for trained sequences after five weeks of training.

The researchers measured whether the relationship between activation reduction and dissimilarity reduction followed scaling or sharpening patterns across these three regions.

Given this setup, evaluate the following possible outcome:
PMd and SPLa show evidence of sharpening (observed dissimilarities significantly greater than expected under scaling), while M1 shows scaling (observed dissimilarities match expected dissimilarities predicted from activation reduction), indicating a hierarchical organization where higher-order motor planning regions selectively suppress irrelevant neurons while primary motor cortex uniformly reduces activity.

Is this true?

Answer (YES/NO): NO